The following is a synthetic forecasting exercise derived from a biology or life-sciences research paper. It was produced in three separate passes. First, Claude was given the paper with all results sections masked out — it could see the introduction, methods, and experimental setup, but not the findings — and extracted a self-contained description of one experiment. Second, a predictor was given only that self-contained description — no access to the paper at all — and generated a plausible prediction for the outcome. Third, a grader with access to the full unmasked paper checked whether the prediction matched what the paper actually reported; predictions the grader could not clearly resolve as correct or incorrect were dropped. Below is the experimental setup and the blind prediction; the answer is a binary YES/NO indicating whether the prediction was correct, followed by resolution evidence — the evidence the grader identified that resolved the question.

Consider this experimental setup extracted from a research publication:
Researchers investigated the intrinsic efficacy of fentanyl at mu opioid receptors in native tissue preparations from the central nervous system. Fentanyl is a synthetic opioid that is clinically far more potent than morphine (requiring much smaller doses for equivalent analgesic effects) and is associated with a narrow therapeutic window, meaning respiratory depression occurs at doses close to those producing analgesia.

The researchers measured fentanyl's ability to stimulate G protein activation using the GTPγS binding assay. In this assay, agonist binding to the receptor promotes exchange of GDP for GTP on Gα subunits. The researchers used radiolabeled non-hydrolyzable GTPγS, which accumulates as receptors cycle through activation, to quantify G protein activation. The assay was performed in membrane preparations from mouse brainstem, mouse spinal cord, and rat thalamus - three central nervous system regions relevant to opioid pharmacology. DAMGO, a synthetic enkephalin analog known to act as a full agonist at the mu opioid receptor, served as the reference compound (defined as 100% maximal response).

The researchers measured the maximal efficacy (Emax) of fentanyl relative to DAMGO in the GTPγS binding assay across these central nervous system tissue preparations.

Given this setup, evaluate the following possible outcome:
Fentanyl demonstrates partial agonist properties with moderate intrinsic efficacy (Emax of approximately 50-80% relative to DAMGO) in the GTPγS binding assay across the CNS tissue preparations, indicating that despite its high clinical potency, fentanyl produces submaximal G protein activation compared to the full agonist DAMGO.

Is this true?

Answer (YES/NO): YES